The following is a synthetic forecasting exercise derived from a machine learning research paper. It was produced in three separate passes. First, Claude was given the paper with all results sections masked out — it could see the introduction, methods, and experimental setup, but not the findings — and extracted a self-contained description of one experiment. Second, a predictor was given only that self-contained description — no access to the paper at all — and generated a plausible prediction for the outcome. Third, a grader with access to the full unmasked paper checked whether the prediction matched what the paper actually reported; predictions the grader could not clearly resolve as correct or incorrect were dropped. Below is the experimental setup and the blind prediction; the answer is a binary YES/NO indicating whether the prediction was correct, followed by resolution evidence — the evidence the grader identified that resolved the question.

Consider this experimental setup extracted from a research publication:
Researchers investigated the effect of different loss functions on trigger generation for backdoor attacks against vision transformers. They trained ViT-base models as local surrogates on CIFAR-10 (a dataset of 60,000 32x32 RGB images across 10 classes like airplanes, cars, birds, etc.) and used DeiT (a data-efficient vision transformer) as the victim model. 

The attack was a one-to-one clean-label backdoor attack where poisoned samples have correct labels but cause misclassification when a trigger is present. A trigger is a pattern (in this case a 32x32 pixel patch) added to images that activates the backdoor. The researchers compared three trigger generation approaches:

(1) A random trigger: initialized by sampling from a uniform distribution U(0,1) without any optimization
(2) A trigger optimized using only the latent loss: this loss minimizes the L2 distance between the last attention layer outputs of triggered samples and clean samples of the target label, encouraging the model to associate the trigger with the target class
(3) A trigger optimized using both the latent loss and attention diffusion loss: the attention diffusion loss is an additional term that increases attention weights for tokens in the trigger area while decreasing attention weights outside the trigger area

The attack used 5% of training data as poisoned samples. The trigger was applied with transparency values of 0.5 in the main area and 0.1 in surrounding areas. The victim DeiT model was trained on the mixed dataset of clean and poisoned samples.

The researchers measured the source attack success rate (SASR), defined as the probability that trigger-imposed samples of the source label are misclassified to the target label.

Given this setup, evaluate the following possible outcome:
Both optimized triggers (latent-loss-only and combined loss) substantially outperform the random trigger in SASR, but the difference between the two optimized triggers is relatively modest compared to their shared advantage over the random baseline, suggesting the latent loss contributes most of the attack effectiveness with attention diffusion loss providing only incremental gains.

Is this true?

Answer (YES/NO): YES